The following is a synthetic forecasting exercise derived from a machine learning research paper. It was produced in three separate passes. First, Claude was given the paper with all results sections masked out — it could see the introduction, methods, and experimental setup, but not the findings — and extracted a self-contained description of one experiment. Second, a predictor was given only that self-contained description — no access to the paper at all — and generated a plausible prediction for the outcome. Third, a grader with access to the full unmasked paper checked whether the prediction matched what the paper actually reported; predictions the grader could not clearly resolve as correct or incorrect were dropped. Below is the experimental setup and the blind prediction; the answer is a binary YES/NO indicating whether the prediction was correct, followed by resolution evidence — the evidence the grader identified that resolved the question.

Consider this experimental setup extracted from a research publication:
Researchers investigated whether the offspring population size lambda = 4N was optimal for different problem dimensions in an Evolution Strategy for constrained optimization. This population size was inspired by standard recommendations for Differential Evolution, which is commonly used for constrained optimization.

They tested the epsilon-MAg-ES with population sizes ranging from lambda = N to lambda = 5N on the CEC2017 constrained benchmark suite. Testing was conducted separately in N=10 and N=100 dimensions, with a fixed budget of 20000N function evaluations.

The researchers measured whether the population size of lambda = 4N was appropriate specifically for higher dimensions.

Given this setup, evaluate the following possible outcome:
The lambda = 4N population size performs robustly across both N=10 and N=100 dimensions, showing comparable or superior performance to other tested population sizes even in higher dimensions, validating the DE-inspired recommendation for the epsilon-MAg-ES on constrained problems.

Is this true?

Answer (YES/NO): YES